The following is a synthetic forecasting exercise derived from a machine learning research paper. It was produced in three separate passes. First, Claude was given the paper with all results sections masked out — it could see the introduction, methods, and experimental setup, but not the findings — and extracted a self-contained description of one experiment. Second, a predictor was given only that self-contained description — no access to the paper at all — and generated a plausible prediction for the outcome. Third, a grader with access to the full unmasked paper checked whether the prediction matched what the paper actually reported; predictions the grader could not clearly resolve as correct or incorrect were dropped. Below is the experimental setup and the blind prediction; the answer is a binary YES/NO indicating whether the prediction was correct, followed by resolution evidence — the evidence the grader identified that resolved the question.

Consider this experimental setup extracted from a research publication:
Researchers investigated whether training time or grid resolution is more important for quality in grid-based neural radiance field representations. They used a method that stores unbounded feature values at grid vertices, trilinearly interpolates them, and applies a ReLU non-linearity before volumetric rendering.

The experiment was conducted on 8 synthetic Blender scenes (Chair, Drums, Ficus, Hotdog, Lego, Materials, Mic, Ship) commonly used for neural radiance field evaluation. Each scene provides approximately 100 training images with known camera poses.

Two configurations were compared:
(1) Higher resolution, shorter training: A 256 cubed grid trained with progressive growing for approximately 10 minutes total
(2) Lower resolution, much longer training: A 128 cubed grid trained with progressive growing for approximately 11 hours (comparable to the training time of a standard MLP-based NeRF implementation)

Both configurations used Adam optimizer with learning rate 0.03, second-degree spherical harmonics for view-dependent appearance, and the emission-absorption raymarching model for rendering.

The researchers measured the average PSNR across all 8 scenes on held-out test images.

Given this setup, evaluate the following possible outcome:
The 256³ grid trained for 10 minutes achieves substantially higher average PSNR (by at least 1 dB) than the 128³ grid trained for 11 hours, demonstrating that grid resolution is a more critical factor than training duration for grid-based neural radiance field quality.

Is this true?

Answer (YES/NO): NO